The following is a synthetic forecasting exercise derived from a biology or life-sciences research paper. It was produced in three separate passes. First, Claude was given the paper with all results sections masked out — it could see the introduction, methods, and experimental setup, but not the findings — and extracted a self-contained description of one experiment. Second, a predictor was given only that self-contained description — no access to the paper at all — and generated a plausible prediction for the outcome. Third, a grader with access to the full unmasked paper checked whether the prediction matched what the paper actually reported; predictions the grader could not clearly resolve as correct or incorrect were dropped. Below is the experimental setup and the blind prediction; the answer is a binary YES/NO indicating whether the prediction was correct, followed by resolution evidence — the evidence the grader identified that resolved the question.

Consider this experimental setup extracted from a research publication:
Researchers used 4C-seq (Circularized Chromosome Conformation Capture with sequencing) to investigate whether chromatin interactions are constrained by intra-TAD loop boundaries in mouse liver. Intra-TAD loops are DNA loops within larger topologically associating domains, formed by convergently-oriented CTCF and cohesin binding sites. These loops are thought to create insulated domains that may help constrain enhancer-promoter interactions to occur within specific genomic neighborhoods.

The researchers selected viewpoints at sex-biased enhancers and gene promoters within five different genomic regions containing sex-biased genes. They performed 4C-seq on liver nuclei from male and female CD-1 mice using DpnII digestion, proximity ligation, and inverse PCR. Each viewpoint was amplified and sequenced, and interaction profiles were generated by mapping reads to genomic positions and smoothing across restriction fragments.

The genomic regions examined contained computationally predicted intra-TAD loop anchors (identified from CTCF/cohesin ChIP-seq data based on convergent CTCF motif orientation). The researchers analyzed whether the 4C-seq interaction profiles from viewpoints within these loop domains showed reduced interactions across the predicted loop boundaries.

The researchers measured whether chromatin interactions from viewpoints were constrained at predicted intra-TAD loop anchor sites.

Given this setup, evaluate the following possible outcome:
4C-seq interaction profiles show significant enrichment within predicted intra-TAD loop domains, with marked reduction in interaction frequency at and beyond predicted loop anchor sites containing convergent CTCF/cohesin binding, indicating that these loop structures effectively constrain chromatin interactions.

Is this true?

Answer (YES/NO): YES